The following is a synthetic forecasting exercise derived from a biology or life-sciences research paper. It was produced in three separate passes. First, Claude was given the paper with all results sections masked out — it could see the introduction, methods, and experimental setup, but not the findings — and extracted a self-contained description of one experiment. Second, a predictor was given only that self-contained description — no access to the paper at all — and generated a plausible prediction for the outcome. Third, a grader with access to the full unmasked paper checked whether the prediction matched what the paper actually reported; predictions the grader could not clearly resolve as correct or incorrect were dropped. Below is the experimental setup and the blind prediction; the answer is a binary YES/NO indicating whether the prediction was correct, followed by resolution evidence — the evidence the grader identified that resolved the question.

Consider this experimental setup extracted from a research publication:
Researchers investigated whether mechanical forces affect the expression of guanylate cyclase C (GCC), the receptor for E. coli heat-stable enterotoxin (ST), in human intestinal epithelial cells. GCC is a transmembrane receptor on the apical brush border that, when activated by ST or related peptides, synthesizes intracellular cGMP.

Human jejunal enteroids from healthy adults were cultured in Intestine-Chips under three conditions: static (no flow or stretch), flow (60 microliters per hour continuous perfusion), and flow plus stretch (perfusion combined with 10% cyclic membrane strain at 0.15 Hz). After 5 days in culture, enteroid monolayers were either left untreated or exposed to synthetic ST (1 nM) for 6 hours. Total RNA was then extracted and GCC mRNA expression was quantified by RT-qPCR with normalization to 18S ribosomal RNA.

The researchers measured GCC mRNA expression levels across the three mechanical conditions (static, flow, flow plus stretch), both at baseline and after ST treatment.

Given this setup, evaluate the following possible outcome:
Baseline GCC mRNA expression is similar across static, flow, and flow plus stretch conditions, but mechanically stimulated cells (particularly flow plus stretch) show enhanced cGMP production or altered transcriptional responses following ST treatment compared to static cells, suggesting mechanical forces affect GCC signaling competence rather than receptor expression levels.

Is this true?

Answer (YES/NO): NO